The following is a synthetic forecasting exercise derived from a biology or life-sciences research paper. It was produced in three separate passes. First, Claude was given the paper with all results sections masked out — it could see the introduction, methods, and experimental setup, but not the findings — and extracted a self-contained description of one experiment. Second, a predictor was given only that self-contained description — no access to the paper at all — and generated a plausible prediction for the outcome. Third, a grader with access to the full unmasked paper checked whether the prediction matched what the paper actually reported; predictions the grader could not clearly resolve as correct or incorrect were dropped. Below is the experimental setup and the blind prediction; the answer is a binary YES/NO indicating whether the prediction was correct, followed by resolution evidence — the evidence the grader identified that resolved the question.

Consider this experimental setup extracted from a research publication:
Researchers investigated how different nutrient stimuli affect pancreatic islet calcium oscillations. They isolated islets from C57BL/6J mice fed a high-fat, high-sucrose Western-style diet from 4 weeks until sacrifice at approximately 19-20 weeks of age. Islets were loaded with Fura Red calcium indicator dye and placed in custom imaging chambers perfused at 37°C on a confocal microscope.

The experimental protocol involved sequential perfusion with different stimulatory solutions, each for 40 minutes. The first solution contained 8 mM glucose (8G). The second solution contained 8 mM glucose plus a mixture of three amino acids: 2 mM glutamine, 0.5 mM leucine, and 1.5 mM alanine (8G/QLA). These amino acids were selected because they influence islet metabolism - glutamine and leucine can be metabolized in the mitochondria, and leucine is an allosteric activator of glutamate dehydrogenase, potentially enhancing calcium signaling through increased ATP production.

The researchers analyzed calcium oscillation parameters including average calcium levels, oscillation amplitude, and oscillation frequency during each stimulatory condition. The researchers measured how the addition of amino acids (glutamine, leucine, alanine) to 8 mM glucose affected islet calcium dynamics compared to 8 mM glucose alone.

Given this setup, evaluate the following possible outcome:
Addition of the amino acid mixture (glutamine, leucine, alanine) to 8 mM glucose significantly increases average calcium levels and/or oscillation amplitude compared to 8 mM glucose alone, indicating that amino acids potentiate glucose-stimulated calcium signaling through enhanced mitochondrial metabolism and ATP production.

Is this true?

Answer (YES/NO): YES